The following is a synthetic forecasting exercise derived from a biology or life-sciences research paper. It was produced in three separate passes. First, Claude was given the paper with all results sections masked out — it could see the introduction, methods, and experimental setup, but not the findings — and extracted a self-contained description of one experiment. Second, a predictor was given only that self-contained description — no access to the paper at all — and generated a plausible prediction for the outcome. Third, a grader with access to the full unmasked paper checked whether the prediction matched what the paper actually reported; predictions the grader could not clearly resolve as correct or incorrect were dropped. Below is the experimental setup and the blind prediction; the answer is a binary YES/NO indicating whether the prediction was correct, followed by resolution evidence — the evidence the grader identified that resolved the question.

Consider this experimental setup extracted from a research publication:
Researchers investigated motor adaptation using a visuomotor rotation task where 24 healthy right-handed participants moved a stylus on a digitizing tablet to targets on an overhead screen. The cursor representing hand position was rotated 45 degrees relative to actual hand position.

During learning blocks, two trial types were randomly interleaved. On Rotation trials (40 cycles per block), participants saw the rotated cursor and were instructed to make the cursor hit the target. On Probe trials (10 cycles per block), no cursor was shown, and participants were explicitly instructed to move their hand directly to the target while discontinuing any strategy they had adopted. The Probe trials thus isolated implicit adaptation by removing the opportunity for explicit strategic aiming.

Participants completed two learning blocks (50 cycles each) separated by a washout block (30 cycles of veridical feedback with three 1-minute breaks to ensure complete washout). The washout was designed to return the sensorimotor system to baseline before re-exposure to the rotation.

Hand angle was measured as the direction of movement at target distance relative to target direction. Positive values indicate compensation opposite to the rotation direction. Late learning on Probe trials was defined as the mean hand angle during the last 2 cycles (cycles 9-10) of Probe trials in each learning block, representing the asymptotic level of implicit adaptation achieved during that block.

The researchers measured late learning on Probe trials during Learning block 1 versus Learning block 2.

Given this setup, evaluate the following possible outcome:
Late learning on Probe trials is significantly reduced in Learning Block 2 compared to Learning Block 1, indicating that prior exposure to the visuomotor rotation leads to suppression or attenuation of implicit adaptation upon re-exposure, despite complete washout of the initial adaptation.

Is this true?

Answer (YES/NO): NO